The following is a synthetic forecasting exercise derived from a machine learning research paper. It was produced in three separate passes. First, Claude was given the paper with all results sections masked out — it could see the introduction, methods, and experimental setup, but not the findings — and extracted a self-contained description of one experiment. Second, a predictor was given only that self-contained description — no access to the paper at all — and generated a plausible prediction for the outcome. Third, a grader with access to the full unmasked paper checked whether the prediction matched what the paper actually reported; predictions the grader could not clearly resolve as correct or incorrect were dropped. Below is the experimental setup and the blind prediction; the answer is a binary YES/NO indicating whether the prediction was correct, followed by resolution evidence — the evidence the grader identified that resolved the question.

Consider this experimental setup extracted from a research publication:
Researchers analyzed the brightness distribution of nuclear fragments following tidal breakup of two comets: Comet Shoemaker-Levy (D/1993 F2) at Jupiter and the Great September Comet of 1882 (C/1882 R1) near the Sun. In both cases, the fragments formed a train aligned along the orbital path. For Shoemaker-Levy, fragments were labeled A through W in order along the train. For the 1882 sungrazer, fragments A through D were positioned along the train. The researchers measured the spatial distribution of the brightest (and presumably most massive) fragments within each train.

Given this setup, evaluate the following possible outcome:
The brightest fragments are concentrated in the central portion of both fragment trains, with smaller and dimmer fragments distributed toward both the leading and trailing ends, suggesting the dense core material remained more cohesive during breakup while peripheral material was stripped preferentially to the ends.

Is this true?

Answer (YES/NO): YES